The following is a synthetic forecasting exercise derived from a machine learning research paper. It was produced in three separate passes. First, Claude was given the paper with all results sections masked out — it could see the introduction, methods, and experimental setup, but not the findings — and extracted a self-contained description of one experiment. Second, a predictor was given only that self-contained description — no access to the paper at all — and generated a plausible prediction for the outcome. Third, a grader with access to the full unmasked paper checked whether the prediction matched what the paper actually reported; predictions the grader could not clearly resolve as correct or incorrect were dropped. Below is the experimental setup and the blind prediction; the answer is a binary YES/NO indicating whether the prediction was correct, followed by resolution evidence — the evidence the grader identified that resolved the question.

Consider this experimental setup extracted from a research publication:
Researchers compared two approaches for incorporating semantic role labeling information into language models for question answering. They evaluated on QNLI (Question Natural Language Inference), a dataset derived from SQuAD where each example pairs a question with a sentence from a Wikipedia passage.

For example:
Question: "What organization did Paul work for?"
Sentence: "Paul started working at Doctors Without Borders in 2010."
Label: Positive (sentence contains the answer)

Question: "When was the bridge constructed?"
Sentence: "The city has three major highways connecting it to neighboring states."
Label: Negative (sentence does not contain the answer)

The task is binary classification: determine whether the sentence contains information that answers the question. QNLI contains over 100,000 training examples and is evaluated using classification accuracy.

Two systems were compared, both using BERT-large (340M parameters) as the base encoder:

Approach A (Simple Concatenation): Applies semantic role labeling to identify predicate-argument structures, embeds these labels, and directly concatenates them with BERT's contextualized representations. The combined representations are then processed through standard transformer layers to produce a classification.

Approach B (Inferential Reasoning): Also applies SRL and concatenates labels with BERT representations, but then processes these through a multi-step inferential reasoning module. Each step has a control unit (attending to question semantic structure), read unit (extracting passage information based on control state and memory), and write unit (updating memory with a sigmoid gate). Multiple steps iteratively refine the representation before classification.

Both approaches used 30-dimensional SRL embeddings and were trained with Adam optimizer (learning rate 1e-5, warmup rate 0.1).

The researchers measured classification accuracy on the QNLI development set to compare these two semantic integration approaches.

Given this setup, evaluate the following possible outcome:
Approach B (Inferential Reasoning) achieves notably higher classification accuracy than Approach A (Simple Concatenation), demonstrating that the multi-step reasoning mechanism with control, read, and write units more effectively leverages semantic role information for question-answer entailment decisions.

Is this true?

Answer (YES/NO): NO